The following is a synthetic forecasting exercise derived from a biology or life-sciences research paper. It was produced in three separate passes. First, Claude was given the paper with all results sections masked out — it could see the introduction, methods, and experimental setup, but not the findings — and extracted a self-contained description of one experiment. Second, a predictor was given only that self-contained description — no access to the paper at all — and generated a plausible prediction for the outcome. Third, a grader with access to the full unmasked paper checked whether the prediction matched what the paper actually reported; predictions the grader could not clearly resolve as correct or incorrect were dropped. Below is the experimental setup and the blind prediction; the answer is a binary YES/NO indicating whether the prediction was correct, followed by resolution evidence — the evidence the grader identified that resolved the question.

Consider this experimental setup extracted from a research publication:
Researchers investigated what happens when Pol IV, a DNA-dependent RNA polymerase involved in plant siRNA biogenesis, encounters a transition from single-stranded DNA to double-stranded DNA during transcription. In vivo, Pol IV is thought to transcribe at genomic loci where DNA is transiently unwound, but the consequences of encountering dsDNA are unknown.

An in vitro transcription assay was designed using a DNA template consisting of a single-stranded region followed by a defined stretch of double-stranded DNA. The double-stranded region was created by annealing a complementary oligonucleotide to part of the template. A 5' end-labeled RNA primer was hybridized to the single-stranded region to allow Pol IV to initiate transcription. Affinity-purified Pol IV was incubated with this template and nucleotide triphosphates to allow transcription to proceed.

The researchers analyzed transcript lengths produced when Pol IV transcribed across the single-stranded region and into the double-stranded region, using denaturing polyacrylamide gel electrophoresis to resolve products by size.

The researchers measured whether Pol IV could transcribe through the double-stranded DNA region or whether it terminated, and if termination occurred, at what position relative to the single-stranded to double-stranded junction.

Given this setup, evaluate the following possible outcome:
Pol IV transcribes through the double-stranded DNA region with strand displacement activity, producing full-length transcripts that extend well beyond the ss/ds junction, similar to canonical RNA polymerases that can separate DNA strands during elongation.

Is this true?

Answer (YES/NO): NO